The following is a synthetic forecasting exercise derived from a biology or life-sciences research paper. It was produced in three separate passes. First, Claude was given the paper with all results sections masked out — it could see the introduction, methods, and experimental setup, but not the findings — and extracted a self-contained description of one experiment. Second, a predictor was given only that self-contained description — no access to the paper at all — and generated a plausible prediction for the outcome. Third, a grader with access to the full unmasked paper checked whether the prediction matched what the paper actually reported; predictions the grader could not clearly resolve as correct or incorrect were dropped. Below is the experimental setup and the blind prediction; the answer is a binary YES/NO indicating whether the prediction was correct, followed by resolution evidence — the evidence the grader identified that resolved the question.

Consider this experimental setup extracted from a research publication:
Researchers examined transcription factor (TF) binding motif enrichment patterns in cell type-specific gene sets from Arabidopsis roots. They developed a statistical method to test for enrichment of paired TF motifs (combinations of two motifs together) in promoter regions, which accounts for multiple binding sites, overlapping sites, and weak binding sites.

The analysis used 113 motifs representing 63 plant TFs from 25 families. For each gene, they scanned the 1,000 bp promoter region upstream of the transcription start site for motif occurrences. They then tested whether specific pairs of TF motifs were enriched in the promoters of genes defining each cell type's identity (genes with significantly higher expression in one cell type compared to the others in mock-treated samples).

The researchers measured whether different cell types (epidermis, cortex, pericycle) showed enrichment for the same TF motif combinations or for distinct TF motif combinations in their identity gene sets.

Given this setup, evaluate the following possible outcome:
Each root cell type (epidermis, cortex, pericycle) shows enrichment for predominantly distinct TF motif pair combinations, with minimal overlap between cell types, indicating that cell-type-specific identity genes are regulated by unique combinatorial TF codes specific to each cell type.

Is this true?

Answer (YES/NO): YES